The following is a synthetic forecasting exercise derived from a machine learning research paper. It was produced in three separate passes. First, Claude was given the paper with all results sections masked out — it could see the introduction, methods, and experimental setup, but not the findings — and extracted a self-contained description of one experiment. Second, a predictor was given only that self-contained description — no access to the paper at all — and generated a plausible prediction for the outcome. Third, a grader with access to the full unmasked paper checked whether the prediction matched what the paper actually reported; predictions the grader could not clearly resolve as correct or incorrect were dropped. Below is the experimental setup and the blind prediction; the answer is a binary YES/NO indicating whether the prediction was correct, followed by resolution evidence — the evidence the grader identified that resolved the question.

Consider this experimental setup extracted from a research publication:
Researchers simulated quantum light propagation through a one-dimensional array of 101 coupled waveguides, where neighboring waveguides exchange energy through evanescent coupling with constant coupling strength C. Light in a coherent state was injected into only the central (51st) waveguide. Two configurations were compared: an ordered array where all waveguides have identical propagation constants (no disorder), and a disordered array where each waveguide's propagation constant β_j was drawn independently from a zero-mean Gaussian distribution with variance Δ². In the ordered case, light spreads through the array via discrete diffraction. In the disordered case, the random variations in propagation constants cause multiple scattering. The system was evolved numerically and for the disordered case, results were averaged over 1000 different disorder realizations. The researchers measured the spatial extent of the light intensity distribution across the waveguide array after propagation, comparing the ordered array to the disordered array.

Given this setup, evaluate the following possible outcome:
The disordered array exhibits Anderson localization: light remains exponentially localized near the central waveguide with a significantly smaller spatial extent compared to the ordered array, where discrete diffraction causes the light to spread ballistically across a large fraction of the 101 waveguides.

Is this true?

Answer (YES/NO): YES